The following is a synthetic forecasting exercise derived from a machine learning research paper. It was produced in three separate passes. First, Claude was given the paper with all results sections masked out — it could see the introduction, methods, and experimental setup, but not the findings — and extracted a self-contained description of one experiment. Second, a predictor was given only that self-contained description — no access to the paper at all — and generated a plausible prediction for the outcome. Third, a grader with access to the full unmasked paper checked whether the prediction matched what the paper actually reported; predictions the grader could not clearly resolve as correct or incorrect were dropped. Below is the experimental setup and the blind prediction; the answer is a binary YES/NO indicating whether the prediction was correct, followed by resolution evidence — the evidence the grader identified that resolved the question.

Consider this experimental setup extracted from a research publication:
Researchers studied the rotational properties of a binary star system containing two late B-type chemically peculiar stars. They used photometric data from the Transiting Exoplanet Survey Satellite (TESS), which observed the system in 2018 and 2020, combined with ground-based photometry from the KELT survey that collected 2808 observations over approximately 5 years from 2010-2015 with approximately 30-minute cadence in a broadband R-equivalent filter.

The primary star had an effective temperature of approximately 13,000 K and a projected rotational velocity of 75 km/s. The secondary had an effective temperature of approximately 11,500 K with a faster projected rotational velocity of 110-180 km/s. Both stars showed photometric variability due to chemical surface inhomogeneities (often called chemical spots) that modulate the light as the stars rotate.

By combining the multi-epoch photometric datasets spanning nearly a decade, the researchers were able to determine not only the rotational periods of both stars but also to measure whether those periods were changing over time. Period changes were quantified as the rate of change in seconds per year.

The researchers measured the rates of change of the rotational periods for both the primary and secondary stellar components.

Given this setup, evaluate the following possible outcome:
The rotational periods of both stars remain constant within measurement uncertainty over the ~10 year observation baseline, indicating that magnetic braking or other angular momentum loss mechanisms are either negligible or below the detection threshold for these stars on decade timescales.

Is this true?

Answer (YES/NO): NO